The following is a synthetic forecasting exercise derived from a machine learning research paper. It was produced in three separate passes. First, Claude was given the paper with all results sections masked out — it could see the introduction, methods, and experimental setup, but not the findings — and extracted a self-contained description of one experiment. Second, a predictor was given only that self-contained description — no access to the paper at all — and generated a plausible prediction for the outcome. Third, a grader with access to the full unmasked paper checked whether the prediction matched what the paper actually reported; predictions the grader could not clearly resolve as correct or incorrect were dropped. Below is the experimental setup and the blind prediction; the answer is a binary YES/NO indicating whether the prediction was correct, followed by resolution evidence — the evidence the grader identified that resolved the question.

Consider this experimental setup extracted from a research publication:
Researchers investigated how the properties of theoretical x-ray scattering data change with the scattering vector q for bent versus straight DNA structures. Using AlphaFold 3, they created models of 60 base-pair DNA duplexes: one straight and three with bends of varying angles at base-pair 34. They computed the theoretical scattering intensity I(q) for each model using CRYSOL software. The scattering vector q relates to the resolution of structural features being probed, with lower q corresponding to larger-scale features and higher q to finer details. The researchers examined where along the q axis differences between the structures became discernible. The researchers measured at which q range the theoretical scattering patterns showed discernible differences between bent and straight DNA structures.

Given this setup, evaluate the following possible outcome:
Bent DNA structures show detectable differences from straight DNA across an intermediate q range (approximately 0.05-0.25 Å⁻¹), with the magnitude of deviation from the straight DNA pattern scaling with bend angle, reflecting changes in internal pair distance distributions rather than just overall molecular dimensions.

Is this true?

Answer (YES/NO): NO